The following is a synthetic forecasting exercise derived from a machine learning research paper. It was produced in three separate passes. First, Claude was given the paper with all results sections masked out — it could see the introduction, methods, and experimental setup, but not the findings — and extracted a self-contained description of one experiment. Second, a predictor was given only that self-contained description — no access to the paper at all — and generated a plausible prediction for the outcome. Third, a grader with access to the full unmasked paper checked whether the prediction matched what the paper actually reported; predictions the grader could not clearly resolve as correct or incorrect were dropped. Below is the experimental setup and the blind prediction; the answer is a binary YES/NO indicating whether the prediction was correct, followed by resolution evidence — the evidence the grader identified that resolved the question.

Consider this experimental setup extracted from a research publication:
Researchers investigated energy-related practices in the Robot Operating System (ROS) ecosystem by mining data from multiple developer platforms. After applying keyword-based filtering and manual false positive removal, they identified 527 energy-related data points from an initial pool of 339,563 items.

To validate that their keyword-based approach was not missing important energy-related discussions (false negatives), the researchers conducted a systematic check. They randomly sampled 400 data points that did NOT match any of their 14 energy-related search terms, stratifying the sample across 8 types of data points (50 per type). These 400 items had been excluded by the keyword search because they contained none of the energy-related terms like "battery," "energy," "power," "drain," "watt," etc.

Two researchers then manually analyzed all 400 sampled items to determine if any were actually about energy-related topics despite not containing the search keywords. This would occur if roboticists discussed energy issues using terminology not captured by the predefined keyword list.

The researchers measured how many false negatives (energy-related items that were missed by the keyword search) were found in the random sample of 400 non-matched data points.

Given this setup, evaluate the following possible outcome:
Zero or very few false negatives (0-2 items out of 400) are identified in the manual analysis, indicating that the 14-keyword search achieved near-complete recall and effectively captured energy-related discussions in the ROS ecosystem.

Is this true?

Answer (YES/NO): YES